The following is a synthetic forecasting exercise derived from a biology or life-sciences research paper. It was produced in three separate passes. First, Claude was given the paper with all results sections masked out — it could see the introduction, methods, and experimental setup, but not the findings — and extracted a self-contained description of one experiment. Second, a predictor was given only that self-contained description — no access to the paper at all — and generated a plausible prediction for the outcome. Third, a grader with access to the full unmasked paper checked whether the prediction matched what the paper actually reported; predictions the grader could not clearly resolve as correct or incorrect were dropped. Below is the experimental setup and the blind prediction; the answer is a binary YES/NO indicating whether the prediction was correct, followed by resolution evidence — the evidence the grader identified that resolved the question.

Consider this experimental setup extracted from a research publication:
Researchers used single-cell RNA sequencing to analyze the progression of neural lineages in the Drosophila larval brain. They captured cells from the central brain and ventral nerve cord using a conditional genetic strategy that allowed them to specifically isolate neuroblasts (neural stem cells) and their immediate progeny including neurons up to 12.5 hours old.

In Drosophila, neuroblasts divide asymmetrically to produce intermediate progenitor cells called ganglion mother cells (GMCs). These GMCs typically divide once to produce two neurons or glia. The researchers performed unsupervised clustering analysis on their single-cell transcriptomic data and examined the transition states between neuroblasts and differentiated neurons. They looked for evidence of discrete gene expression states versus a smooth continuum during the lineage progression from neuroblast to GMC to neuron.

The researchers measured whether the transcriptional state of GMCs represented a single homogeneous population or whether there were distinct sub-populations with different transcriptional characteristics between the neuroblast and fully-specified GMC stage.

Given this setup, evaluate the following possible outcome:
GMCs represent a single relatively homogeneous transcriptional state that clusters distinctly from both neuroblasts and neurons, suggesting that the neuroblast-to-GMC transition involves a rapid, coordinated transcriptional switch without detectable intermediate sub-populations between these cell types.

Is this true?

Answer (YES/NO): NO